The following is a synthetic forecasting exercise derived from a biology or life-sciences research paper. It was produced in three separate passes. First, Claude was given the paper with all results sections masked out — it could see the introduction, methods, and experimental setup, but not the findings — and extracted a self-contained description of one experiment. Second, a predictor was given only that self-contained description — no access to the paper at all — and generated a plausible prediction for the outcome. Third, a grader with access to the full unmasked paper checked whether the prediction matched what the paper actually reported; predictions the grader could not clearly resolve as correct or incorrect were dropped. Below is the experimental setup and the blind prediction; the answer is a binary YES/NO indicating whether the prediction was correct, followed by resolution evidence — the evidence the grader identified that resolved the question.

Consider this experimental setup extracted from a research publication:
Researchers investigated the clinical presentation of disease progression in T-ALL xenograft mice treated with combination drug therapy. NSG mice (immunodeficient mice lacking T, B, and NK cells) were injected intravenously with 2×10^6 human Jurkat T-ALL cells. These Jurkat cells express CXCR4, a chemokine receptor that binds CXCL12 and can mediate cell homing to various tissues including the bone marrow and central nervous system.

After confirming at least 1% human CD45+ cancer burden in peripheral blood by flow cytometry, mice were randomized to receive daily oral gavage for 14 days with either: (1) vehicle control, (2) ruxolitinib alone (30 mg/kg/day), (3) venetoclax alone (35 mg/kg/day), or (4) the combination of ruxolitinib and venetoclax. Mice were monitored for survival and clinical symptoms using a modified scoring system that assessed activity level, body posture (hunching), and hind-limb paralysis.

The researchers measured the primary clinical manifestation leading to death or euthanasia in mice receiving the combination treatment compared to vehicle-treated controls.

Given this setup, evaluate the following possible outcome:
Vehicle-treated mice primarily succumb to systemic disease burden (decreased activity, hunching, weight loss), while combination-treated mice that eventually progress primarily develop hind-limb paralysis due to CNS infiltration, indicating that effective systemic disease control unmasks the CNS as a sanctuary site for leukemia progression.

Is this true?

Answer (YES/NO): NO